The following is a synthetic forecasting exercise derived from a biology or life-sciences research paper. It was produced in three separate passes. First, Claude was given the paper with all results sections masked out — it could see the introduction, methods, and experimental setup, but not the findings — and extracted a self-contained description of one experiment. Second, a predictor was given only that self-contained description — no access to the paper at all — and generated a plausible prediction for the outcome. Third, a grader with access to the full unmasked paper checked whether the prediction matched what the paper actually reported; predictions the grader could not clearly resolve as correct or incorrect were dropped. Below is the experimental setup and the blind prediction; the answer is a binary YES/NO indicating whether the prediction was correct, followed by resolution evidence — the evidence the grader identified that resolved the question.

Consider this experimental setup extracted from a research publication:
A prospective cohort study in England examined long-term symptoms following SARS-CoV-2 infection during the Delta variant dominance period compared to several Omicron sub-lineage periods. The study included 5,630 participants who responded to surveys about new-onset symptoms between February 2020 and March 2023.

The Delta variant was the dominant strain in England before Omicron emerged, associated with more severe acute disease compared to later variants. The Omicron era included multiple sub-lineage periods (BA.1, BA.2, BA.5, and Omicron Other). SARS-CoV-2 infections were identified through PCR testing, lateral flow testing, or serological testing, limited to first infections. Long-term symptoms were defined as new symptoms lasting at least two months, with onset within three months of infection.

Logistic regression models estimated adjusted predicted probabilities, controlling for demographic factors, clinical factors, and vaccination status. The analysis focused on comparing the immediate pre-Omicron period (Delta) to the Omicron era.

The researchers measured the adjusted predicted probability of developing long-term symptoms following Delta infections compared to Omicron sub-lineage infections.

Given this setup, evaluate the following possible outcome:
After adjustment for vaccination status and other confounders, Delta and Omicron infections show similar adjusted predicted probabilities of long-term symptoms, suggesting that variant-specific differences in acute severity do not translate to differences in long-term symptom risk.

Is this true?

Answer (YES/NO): NO